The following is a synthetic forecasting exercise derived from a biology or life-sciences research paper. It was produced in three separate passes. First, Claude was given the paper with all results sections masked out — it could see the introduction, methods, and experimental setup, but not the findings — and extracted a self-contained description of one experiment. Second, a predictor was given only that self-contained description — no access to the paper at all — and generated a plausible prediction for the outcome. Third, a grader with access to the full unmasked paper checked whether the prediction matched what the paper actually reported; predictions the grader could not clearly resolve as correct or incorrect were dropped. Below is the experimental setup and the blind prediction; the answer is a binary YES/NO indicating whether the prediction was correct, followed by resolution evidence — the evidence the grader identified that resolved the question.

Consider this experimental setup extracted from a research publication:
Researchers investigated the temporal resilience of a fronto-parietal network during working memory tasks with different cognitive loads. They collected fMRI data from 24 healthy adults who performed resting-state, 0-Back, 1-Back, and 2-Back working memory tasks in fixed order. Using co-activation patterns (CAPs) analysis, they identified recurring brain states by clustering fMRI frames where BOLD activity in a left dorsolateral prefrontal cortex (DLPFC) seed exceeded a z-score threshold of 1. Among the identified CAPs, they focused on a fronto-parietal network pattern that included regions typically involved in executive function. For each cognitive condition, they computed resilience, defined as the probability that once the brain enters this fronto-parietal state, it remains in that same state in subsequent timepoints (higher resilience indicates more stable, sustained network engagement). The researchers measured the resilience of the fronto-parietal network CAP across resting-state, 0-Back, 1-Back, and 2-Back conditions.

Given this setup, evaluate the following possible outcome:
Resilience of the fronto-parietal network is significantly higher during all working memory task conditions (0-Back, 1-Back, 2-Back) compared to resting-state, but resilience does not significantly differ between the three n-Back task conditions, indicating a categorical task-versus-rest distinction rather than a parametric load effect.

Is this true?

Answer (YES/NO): NO